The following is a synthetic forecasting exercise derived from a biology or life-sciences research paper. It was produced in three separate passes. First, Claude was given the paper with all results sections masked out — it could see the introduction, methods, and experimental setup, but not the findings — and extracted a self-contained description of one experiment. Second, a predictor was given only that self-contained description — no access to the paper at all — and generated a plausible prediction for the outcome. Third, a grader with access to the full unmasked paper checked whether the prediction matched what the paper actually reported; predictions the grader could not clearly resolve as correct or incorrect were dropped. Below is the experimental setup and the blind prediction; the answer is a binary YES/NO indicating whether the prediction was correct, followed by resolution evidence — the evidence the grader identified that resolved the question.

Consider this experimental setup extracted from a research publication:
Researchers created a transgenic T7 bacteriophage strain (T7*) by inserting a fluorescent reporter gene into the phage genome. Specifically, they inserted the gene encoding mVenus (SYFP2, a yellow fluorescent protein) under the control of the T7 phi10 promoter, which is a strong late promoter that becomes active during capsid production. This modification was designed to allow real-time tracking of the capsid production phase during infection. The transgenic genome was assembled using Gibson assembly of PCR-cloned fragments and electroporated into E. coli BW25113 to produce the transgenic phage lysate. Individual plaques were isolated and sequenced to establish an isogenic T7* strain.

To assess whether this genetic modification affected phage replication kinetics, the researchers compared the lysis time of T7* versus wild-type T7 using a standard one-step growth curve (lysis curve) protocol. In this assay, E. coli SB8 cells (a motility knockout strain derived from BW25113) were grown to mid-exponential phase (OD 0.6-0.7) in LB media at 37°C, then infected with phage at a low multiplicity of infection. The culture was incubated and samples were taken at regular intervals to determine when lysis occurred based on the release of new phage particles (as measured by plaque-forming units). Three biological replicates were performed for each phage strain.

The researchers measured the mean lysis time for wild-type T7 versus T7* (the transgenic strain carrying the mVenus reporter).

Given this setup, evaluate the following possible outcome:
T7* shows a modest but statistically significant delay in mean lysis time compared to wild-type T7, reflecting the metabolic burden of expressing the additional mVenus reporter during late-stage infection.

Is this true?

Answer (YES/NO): NO